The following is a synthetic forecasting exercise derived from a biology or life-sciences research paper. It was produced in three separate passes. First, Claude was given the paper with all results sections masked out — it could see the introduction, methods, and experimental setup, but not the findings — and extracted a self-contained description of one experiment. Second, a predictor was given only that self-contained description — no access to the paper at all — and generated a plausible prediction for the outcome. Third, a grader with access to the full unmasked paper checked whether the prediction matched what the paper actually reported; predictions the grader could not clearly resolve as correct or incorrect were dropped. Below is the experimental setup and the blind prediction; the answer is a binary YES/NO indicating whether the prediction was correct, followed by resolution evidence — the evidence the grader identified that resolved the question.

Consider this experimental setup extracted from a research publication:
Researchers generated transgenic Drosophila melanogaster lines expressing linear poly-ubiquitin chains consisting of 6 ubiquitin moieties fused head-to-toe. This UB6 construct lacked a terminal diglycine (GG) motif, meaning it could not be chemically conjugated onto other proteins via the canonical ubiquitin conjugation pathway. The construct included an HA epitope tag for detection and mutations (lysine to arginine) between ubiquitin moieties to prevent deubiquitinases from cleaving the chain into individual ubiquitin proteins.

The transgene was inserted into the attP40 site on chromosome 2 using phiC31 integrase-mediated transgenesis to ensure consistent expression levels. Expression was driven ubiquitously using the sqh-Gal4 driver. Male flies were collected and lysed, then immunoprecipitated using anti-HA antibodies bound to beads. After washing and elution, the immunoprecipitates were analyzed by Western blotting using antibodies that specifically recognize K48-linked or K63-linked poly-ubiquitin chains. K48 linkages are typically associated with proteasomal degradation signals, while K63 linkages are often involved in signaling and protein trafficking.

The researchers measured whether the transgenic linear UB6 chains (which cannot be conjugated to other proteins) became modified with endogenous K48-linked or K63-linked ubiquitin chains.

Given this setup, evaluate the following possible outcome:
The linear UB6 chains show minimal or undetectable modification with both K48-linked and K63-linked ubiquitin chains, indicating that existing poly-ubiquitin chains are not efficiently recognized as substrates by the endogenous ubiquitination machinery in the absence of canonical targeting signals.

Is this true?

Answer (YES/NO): NO